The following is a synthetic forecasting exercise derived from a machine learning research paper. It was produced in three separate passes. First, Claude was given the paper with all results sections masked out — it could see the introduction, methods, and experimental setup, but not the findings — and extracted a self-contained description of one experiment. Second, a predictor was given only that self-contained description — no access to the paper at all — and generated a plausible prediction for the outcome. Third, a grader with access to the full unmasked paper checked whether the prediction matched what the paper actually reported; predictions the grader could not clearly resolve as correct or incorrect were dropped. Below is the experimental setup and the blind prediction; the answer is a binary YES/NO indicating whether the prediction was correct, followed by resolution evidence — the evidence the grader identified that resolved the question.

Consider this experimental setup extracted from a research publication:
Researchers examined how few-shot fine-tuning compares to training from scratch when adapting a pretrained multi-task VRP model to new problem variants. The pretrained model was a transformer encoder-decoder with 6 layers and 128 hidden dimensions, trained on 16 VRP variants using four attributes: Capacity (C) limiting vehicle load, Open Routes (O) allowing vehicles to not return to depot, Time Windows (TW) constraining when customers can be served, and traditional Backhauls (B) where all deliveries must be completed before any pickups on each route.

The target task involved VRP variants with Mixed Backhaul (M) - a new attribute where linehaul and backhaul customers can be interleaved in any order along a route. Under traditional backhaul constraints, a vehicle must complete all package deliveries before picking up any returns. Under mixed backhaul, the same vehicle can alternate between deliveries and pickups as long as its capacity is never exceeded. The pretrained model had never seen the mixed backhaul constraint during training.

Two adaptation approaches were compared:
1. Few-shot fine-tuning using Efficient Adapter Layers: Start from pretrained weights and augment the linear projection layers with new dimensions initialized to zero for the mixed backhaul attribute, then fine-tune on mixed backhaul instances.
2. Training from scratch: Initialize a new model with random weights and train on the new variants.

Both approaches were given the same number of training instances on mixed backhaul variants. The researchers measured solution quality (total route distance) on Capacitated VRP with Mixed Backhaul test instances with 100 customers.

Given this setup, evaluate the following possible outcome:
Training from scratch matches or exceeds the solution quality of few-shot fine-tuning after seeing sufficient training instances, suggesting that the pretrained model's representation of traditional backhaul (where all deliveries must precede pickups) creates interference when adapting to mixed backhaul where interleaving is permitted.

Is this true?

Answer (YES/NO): NO